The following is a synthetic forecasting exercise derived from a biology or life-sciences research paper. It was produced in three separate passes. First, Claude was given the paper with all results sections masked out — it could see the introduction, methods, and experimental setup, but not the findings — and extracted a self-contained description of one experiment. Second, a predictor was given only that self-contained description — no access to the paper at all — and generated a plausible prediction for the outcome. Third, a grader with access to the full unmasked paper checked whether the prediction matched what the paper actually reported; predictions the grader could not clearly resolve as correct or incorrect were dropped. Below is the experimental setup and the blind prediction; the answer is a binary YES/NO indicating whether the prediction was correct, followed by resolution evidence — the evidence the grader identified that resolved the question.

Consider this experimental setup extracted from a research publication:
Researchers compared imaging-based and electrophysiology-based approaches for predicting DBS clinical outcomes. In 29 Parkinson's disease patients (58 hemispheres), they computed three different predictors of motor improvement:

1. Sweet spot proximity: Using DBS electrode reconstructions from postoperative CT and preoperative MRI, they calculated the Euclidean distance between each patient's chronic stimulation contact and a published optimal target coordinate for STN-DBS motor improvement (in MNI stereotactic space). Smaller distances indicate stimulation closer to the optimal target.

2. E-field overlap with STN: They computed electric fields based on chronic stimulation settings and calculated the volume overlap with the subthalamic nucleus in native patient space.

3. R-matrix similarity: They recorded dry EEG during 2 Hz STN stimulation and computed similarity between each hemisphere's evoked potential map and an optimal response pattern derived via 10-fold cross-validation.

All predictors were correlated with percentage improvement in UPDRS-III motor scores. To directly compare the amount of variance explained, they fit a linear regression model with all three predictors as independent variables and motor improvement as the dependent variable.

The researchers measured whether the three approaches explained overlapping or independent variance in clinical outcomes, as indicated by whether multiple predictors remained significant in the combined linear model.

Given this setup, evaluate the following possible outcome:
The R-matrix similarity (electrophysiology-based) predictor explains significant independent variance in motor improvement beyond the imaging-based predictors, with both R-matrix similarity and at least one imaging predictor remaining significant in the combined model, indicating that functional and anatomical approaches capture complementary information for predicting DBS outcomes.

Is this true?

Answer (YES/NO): NO